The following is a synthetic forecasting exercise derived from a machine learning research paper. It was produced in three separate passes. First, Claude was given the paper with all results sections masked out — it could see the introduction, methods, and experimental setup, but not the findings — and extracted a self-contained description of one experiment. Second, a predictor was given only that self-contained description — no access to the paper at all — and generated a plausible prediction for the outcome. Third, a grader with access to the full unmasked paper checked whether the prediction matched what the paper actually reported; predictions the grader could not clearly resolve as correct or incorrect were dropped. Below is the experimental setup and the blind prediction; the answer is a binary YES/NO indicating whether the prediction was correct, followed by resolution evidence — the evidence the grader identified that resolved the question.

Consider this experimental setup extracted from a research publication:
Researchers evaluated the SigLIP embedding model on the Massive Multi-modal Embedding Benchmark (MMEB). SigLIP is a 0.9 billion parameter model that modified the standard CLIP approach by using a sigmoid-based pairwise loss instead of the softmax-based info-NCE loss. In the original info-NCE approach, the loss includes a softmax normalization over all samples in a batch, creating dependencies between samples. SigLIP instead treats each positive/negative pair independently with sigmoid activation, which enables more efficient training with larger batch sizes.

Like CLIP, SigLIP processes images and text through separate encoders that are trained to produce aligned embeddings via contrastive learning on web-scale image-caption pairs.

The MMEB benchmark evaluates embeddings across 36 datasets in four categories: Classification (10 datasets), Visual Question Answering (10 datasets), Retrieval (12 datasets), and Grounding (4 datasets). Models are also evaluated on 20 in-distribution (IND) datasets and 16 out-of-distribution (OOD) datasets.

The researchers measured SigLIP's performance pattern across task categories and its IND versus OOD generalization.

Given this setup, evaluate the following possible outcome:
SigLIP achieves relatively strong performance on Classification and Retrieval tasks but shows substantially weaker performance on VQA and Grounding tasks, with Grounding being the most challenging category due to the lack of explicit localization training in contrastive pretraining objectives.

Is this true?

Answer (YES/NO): NO